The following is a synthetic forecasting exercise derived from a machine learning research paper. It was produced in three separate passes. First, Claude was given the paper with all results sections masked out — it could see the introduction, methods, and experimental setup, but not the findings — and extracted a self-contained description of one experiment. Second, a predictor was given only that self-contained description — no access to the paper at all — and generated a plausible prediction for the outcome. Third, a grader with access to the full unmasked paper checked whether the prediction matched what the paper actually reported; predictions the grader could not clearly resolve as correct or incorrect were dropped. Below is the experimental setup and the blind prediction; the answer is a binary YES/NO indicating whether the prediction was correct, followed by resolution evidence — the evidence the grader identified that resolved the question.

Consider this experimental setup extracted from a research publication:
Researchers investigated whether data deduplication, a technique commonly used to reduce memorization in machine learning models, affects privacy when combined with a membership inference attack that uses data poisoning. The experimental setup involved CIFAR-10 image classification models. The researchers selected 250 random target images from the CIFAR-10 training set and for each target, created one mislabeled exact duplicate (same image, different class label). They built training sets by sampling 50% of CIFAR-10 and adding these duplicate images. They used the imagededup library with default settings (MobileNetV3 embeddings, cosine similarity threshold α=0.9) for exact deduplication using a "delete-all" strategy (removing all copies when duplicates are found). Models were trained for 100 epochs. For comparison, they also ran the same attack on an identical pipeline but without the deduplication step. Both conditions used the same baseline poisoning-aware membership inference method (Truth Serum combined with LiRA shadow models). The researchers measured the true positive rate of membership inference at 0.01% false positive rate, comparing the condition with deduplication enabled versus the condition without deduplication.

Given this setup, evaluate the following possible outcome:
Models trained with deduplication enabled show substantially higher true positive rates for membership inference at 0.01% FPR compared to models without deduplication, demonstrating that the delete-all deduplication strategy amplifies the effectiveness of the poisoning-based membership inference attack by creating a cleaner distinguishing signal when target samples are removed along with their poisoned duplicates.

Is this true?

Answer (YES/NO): YES